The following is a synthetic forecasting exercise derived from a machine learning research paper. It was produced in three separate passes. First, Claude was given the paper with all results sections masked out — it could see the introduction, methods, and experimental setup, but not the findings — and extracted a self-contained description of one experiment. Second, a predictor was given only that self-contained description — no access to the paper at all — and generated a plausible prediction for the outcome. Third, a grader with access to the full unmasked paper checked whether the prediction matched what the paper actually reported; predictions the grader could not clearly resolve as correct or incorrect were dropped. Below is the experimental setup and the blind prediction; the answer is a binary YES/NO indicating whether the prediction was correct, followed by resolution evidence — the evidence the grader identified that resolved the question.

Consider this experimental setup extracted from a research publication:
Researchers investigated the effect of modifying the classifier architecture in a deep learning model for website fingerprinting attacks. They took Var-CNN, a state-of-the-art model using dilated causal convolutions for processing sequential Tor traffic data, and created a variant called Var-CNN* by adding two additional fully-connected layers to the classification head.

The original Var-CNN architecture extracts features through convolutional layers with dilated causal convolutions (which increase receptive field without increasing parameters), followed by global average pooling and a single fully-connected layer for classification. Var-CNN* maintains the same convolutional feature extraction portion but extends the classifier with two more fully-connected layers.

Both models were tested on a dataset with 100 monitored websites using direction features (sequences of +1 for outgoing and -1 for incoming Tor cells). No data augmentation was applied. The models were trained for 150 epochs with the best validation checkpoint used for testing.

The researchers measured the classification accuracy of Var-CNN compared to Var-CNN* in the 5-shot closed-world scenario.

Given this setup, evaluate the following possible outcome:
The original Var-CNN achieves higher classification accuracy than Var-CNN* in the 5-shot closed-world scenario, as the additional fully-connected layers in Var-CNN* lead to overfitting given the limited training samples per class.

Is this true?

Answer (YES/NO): NO